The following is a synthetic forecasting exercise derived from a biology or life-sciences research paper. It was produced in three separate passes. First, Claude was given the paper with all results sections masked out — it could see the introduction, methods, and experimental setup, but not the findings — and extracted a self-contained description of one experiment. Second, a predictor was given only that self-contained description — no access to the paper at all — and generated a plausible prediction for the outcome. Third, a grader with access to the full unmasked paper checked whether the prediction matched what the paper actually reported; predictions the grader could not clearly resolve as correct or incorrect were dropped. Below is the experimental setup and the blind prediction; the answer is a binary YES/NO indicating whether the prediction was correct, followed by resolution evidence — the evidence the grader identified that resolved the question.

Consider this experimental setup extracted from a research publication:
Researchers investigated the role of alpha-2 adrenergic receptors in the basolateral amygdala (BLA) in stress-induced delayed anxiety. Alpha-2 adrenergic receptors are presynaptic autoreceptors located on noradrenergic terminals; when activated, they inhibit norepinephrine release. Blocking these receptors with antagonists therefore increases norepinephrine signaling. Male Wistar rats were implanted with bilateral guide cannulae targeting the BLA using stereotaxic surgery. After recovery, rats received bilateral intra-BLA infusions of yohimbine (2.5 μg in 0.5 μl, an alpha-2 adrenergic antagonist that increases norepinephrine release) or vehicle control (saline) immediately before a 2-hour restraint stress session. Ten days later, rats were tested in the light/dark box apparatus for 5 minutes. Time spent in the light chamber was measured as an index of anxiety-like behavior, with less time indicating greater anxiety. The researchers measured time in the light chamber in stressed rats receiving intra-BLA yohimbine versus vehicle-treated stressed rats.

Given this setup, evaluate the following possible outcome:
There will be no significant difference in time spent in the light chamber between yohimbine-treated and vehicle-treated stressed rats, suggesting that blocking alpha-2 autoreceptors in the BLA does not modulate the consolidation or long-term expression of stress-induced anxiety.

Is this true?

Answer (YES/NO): YES